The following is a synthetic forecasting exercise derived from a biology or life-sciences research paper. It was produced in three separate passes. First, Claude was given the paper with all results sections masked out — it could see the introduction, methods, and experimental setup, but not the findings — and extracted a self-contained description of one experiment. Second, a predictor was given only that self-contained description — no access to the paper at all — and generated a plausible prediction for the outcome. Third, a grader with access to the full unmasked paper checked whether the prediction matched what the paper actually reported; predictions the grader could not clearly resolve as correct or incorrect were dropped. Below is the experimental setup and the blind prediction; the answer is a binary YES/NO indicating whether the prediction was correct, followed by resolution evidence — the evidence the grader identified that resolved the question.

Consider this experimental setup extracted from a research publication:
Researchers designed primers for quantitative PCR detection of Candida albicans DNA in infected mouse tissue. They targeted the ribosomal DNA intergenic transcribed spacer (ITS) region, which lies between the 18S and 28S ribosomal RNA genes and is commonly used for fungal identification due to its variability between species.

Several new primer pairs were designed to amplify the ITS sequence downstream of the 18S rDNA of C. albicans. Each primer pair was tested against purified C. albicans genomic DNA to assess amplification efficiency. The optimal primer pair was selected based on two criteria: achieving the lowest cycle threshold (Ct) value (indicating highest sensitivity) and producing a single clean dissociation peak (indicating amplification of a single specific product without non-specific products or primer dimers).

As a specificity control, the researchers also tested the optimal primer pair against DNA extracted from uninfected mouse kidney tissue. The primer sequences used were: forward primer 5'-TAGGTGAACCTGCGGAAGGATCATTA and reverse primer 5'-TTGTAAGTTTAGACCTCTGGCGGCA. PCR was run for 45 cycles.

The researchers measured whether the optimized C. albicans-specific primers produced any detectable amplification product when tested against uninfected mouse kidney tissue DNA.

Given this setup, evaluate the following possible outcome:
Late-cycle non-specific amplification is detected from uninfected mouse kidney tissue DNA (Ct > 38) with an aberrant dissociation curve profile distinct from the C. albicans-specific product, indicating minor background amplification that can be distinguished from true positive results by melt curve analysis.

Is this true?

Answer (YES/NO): NO